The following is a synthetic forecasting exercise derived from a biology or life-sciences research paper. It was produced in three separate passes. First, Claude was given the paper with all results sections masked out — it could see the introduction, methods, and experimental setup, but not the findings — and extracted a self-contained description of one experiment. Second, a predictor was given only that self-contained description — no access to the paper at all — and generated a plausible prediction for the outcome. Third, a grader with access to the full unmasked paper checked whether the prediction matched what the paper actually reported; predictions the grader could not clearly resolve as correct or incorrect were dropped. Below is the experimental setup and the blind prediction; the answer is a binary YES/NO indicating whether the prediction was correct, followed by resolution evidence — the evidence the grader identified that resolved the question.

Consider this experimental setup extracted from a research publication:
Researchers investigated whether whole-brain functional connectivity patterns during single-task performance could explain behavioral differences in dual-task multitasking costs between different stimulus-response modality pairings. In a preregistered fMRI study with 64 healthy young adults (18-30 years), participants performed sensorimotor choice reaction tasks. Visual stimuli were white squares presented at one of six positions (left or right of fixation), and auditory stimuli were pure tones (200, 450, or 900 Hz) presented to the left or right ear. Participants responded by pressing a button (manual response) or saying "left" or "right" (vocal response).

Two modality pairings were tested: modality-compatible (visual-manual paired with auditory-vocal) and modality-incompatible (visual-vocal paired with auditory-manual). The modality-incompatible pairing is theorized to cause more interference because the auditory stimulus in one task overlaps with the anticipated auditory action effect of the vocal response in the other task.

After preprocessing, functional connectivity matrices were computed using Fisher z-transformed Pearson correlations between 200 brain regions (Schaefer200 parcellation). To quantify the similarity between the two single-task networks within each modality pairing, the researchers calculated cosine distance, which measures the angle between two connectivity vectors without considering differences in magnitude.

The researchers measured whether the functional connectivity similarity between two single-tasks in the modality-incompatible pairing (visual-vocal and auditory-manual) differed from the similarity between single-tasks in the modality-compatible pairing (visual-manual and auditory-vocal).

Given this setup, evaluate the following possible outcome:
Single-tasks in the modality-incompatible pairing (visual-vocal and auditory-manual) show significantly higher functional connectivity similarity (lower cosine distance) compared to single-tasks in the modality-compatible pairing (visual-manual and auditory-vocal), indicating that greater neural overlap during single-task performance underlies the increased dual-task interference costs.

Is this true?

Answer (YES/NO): NO